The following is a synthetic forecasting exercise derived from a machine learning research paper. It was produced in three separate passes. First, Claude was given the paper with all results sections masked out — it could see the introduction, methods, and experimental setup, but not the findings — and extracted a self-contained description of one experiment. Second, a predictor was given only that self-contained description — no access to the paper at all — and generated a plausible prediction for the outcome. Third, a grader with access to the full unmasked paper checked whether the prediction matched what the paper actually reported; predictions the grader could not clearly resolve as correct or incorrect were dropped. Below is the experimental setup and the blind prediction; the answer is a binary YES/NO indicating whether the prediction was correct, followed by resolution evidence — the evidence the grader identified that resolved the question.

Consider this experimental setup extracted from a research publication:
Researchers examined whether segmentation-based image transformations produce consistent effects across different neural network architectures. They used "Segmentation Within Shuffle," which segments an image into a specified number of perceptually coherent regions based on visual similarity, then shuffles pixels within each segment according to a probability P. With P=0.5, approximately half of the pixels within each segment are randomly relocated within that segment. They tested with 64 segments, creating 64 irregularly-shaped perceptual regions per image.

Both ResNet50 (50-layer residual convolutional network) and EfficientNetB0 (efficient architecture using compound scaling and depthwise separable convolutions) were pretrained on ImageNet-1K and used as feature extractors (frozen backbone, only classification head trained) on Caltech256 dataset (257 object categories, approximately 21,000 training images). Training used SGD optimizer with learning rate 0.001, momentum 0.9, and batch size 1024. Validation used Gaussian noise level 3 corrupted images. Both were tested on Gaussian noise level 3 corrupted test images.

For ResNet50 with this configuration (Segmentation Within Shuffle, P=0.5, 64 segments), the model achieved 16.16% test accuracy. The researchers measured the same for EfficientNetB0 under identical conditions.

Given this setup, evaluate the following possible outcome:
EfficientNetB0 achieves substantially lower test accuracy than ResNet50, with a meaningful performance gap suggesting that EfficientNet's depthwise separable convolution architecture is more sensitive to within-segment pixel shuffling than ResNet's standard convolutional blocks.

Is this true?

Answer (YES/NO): YES